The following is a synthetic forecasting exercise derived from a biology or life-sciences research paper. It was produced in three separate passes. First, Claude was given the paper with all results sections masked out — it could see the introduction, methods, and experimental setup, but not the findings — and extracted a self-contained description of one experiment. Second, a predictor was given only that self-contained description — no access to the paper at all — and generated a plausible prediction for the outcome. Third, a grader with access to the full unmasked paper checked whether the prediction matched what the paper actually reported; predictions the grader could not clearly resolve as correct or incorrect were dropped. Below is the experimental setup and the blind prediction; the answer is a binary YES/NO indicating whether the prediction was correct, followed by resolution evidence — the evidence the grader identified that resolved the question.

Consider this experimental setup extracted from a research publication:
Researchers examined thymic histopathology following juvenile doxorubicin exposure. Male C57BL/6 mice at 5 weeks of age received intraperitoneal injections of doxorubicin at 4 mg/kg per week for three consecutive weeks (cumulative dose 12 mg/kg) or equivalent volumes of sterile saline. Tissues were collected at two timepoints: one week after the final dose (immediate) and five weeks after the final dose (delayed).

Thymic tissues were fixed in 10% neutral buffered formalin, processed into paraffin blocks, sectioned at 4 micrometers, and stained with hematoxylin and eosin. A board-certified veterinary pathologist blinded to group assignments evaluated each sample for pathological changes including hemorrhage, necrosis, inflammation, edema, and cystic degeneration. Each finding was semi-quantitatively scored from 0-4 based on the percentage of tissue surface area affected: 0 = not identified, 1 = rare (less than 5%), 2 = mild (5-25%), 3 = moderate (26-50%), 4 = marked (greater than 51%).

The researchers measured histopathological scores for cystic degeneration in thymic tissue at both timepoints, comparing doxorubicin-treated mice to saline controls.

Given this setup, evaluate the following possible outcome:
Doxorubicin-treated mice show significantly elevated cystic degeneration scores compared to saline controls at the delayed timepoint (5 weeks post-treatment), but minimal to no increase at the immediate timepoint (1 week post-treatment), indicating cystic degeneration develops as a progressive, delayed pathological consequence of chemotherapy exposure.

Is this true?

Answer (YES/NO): NO